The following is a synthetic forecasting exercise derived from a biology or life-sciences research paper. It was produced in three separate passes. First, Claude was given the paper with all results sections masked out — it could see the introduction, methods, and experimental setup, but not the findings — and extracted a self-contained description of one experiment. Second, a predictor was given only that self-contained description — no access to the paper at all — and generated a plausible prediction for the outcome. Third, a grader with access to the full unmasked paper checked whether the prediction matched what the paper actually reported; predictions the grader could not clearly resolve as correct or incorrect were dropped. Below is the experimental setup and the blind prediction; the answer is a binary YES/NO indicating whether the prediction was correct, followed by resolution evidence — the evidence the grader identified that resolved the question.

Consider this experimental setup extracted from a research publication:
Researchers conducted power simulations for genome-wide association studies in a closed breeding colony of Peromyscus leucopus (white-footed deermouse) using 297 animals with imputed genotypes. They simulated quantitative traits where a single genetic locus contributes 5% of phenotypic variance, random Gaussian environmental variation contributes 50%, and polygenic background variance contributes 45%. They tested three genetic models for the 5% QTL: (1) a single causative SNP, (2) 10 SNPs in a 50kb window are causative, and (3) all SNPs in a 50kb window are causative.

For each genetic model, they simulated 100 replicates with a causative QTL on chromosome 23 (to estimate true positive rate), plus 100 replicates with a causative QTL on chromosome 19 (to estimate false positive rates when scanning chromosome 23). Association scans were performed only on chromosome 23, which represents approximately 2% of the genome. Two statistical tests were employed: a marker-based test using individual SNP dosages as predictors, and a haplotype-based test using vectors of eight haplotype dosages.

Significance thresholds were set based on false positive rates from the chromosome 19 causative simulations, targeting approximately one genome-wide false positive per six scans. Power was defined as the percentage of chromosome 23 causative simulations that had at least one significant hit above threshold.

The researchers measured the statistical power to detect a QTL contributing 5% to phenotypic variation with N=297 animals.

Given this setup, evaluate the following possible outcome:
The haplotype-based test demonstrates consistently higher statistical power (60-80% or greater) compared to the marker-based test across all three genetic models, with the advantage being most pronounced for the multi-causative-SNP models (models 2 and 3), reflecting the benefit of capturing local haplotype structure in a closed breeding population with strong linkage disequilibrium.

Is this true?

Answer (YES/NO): NO